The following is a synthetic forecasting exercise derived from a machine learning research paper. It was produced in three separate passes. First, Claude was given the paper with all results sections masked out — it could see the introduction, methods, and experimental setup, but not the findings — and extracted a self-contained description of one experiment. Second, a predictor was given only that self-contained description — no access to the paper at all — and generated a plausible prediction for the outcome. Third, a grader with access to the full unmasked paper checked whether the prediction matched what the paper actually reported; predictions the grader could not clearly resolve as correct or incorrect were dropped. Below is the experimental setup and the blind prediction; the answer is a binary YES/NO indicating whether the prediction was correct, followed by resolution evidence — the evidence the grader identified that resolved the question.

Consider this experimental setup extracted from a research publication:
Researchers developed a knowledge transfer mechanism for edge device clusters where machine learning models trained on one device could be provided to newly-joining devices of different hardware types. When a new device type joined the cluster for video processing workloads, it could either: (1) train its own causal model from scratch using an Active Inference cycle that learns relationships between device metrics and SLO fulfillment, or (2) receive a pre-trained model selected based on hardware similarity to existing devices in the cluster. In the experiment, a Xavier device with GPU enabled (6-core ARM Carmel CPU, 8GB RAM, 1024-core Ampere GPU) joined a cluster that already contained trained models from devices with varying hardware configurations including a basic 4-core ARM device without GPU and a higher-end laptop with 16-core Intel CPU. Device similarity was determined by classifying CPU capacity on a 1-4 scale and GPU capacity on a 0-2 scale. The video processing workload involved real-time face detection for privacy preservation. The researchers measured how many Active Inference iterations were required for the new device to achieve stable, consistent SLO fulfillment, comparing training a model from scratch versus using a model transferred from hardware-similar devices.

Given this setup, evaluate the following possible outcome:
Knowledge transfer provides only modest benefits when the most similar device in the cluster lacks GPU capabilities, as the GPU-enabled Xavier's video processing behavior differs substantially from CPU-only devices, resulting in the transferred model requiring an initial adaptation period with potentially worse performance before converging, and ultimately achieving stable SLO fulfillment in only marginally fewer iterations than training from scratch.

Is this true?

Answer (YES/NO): NO